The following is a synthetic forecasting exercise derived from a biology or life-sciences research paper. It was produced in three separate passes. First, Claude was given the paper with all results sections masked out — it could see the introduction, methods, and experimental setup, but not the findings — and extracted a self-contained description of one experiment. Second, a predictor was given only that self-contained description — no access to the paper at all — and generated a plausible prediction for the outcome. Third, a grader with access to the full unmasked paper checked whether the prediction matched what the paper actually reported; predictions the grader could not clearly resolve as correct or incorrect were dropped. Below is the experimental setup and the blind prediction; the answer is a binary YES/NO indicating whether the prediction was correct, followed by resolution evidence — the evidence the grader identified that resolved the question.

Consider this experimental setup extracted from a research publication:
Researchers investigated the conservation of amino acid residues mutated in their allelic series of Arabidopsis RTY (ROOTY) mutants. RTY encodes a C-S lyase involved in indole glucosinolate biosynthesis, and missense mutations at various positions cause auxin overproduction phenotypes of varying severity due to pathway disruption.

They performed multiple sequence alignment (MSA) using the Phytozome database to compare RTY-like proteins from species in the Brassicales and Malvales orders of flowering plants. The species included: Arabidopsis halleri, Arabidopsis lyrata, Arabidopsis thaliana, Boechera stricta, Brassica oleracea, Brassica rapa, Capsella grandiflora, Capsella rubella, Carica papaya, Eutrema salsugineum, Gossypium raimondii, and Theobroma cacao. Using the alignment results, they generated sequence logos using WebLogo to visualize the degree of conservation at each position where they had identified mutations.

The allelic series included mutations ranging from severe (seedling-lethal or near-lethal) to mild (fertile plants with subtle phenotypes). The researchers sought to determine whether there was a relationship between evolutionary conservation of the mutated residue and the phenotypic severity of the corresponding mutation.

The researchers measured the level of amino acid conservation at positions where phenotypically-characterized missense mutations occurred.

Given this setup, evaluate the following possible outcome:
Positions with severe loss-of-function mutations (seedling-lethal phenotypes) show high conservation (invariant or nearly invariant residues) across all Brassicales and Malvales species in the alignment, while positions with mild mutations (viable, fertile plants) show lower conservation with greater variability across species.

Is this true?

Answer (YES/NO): YES